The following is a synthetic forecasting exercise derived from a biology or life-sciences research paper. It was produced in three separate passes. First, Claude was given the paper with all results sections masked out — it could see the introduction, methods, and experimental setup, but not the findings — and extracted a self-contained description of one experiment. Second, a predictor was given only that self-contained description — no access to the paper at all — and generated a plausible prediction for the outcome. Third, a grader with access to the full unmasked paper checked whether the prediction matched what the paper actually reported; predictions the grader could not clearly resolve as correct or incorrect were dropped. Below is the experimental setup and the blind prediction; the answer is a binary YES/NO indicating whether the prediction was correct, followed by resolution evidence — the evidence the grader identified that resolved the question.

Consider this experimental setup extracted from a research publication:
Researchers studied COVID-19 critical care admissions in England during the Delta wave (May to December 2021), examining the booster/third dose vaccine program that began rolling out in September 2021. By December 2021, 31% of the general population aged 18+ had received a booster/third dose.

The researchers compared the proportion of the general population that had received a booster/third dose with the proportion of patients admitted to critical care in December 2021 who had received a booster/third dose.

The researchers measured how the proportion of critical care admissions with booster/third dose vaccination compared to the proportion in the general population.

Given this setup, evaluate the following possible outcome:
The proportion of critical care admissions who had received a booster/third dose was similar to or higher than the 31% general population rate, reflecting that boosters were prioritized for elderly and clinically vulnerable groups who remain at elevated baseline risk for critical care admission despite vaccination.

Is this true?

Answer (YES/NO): NO